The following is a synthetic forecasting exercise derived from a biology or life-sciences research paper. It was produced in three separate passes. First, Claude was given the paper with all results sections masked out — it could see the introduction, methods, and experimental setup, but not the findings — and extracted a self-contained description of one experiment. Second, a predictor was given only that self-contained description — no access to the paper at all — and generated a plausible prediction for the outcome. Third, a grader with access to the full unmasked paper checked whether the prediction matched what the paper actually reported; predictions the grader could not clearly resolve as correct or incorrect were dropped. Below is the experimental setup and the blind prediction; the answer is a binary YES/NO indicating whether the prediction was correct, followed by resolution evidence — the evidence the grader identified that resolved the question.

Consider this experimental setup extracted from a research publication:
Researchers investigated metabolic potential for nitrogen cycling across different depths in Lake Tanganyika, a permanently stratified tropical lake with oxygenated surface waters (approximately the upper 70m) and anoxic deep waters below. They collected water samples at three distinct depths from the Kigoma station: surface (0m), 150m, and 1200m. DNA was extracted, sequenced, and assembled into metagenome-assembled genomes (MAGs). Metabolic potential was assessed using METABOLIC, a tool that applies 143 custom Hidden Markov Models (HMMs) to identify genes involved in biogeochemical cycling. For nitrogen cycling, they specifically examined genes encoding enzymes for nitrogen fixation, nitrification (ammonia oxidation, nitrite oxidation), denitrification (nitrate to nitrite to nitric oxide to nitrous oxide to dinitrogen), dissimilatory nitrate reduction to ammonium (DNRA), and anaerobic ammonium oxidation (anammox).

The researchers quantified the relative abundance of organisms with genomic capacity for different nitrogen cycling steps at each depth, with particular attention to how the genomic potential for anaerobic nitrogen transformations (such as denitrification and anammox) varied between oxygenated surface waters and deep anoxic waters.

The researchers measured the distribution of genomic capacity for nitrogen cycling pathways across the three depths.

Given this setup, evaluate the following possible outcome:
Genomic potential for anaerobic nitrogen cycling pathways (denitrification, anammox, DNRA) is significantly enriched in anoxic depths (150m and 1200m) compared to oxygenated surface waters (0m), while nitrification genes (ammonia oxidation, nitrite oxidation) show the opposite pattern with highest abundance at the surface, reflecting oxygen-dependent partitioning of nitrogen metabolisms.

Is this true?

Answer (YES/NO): NO